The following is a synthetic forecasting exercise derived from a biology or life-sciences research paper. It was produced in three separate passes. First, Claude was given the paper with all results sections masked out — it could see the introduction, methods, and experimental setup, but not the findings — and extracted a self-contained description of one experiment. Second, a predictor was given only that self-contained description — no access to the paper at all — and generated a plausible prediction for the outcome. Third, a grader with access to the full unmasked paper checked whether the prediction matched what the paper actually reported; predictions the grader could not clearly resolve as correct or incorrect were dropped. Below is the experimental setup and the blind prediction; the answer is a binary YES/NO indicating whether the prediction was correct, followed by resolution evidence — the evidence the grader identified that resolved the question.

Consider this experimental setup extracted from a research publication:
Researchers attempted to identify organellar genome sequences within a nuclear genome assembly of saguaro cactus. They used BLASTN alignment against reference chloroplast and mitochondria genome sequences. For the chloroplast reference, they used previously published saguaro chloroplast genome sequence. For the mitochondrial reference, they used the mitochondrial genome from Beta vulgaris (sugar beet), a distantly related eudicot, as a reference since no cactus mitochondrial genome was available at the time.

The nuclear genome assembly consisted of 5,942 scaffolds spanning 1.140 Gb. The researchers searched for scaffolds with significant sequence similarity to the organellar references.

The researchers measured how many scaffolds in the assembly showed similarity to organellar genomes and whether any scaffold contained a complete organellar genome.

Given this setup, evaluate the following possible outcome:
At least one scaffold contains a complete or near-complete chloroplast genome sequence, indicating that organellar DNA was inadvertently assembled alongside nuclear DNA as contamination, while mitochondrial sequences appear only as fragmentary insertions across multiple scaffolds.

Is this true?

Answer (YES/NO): NO